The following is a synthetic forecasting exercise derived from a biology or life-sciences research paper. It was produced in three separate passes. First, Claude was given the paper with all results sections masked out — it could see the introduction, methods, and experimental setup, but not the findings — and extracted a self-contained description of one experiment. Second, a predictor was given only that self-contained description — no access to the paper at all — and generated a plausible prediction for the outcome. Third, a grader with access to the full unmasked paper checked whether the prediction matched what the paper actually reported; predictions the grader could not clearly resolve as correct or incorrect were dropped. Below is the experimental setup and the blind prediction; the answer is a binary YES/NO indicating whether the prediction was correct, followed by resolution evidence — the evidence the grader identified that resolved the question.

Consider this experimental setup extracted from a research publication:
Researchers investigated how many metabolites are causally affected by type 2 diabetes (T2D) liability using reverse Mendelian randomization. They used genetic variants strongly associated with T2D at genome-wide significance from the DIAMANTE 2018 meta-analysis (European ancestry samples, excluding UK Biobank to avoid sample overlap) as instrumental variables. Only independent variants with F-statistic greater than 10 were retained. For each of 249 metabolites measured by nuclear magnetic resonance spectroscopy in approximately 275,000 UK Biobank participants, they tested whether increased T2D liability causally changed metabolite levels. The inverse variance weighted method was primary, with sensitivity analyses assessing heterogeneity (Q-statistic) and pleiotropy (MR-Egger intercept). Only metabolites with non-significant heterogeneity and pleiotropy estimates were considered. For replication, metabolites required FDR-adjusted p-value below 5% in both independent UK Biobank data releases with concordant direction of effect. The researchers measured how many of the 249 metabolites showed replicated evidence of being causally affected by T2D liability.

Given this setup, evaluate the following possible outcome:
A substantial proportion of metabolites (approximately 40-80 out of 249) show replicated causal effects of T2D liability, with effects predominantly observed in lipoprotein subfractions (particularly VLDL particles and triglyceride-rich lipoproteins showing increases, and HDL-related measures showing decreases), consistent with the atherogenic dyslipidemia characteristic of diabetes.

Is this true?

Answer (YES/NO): NO